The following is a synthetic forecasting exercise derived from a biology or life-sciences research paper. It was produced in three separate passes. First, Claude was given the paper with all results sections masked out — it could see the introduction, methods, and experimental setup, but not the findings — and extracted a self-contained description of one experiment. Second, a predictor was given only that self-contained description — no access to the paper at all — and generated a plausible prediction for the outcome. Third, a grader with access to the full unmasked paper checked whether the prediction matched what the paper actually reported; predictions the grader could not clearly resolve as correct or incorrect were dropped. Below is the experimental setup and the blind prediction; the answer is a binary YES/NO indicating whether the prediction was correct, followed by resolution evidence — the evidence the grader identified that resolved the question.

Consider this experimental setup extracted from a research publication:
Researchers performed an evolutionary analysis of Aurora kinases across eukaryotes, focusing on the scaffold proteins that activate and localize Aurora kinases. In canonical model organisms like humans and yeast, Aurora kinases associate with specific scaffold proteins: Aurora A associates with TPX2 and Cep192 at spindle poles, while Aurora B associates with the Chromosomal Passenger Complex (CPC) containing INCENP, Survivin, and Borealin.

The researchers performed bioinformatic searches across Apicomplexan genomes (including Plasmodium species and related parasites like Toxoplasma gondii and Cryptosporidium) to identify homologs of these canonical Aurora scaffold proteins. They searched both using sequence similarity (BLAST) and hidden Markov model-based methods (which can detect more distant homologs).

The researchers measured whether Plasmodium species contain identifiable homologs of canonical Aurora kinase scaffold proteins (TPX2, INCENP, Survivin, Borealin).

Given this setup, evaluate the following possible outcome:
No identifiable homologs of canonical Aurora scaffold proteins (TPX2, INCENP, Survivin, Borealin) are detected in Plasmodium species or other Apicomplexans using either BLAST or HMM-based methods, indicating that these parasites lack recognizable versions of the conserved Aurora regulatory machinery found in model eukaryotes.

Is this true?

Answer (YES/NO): NO